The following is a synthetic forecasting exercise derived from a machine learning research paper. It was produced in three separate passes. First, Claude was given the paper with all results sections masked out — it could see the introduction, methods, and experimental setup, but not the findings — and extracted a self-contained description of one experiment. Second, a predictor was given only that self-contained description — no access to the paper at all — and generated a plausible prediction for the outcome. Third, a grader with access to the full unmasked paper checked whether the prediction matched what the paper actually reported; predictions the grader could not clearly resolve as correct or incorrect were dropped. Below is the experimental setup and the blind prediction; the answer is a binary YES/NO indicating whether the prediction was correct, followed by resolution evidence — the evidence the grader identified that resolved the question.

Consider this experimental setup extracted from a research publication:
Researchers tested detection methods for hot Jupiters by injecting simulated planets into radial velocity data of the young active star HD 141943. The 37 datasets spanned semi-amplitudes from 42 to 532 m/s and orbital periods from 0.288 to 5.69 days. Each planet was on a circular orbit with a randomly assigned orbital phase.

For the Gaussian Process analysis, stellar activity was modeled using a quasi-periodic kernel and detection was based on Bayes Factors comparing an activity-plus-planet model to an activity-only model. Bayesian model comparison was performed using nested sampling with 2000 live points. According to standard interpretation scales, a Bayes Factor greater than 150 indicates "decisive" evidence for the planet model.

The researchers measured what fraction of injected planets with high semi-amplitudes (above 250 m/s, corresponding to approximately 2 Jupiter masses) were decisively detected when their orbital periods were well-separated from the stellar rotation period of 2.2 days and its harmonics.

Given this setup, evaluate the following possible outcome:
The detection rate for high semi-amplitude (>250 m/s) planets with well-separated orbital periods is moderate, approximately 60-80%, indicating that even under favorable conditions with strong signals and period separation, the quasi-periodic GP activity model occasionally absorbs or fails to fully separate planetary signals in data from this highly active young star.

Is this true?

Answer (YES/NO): NO